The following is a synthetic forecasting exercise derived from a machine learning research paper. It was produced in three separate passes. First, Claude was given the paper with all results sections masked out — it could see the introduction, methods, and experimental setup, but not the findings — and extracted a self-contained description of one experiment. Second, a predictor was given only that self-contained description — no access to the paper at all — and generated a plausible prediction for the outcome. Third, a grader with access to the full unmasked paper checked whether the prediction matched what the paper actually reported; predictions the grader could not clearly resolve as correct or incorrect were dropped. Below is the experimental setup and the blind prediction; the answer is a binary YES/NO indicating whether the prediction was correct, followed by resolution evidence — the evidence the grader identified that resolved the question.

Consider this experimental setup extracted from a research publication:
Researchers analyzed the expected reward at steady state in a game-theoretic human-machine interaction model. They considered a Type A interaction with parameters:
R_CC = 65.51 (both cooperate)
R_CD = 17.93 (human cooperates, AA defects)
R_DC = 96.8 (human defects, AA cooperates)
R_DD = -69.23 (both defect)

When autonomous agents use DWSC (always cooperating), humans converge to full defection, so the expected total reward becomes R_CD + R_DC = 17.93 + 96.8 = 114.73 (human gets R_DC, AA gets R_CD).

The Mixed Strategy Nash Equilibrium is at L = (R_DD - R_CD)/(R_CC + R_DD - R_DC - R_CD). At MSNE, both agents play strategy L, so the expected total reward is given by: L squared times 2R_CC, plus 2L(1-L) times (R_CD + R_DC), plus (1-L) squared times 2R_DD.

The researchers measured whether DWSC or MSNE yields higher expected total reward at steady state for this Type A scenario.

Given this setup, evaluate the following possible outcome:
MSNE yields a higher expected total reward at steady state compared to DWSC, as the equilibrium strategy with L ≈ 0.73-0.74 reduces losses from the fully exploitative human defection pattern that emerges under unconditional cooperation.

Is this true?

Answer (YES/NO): NO